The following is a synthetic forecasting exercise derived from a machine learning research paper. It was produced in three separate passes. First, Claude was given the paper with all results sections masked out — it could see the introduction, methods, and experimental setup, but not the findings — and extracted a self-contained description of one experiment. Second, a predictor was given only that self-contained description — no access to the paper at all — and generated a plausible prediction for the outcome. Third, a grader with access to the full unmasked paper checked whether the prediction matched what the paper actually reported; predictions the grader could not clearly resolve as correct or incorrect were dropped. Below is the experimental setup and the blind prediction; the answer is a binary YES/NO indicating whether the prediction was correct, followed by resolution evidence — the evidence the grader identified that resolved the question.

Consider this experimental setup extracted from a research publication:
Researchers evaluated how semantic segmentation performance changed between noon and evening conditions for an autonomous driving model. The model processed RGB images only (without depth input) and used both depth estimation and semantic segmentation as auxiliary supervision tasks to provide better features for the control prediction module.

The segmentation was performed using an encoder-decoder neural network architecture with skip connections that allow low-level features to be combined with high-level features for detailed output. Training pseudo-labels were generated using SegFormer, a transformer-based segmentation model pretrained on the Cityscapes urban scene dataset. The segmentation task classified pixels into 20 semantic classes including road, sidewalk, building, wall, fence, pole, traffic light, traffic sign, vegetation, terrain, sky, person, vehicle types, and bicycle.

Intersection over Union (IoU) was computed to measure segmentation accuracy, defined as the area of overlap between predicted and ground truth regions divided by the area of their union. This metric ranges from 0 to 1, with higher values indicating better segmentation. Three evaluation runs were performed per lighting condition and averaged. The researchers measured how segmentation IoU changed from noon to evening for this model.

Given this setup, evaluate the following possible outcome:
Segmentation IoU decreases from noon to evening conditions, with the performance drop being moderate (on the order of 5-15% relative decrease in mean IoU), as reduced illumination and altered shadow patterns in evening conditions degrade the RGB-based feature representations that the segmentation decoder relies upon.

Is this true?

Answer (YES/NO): NO